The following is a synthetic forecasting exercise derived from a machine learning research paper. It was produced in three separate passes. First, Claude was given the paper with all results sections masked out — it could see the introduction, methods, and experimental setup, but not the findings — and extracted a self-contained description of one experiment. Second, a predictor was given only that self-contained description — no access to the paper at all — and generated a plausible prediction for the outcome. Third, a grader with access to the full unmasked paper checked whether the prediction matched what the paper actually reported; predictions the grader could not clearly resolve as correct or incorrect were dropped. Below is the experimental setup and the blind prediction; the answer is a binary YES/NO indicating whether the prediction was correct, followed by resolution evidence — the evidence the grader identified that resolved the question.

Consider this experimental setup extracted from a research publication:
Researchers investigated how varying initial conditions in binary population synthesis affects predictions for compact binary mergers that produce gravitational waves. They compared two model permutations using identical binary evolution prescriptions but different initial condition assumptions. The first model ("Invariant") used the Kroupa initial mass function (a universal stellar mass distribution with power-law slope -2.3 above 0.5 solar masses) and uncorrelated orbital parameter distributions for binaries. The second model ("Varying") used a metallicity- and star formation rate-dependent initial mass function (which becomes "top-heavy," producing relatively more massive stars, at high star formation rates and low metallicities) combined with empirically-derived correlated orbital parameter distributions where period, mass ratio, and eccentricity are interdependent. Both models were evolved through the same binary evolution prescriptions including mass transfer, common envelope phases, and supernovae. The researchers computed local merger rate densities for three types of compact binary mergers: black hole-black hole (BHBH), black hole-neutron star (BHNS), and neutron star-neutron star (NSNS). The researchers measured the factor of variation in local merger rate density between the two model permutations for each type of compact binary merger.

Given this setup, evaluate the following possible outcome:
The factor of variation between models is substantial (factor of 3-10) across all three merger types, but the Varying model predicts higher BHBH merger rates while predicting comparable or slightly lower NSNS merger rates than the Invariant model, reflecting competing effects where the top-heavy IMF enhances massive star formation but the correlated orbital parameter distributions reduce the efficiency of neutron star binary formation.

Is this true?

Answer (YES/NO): NO